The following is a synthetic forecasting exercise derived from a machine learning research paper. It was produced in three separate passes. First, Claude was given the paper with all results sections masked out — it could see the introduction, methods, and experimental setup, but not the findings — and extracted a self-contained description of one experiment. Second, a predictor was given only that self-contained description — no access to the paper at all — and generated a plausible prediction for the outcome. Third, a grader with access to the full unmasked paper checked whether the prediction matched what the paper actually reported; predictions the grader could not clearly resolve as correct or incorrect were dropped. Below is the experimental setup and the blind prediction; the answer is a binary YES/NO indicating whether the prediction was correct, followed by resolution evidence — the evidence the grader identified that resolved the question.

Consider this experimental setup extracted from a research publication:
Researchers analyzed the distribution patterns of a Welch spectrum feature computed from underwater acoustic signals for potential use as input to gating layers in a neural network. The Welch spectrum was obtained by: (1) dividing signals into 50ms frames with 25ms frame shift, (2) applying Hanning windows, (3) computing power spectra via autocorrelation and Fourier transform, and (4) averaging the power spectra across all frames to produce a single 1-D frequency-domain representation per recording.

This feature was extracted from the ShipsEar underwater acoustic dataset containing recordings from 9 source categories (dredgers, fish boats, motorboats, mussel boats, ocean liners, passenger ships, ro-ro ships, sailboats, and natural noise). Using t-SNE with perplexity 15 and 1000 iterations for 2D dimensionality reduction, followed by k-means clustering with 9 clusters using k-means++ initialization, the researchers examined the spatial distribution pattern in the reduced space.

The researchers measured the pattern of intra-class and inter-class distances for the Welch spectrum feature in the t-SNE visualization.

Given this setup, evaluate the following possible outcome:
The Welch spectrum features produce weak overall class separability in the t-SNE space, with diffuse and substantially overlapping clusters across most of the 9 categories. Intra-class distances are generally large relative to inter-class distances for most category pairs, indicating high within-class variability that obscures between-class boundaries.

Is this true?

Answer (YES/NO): NO